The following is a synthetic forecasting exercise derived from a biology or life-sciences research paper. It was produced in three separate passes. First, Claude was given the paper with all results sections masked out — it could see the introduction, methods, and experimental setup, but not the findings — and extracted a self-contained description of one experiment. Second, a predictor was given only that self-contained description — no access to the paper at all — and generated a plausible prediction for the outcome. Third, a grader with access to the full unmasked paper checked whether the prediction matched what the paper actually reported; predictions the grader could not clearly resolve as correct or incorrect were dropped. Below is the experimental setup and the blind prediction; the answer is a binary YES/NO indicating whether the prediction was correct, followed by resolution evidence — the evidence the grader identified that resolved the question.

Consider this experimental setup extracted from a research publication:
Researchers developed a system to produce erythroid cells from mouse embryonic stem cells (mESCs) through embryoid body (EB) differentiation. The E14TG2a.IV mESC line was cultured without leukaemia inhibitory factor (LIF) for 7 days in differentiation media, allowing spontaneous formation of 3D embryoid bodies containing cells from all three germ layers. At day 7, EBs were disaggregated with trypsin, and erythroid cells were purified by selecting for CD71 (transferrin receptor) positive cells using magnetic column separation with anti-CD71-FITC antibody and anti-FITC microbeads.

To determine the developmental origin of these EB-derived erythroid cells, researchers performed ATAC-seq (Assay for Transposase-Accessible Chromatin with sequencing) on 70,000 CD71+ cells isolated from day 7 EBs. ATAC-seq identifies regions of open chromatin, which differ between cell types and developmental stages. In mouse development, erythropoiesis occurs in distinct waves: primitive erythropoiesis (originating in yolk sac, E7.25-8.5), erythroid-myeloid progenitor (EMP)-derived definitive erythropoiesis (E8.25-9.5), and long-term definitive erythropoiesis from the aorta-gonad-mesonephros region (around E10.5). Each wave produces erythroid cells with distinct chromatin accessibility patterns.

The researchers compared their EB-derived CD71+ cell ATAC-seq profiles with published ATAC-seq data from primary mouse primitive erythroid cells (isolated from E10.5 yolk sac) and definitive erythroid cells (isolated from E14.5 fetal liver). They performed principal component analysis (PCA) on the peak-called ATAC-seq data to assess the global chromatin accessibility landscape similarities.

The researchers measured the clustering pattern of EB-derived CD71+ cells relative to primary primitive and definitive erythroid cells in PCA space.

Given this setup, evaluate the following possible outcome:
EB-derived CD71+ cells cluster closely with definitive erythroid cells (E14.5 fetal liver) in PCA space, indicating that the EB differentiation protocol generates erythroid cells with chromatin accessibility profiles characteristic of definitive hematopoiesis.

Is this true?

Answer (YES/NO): NO